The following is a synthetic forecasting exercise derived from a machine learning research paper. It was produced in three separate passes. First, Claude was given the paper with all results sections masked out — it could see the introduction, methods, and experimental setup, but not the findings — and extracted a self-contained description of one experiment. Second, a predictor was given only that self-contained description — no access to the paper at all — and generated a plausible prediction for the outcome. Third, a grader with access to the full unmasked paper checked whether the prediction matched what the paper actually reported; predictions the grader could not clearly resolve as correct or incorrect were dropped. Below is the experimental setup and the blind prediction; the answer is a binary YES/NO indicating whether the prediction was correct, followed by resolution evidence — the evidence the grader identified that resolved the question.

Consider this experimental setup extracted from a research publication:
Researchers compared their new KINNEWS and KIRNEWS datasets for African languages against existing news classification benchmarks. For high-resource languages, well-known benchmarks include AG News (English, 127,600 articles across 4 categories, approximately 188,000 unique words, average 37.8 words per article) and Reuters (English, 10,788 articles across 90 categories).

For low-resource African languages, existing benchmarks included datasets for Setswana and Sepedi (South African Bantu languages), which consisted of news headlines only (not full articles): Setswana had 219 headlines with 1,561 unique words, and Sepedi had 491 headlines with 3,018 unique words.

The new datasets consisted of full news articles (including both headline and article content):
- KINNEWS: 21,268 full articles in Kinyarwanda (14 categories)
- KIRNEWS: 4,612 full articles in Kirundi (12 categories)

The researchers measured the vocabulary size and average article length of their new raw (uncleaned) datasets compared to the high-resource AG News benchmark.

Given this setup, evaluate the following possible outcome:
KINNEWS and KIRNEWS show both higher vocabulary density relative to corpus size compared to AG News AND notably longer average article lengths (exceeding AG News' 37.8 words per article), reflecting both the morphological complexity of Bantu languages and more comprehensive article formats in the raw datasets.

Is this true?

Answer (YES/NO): YES